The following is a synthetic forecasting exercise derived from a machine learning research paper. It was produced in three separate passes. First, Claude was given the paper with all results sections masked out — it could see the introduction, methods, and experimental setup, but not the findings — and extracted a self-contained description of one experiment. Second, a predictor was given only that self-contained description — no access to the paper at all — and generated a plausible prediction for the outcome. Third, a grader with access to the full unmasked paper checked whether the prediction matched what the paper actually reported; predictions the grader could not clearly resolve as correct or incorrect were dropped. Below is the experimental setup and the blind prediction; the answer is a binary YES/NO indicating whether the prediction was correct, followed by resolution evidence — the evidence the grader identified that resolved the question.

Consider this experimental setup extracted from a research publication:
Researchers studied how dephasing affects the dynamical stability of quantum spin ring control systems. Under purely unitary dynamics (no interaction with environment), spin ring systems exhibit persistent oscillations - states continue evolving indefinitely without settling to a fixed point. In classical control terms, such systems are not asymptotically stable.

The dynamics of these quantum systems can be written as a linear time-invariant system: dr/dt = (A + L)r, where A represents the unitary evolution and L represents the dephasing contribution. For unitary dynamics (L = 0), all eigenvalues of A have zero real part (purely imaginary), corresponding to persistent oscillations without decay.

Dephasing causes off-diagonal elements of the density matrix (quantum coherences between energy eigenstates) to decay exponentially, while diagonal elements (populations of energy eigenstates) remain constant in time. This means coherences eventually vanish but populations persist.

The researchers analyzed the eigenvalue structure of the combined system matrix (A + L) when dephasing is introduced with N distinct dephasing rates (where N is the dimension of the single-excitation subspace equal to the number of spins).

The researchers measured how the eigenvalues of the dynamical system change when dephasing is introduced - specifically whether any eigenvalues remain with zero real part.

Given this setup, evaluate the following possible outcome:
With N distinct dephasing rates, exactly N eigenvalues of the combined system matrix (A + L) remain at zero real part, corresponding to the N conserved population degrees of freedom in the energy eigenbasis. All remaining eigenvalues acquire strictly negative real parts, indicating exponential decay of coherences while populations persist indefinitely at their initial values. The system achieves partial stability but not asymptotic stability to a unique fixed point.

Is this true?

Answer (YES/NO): YES